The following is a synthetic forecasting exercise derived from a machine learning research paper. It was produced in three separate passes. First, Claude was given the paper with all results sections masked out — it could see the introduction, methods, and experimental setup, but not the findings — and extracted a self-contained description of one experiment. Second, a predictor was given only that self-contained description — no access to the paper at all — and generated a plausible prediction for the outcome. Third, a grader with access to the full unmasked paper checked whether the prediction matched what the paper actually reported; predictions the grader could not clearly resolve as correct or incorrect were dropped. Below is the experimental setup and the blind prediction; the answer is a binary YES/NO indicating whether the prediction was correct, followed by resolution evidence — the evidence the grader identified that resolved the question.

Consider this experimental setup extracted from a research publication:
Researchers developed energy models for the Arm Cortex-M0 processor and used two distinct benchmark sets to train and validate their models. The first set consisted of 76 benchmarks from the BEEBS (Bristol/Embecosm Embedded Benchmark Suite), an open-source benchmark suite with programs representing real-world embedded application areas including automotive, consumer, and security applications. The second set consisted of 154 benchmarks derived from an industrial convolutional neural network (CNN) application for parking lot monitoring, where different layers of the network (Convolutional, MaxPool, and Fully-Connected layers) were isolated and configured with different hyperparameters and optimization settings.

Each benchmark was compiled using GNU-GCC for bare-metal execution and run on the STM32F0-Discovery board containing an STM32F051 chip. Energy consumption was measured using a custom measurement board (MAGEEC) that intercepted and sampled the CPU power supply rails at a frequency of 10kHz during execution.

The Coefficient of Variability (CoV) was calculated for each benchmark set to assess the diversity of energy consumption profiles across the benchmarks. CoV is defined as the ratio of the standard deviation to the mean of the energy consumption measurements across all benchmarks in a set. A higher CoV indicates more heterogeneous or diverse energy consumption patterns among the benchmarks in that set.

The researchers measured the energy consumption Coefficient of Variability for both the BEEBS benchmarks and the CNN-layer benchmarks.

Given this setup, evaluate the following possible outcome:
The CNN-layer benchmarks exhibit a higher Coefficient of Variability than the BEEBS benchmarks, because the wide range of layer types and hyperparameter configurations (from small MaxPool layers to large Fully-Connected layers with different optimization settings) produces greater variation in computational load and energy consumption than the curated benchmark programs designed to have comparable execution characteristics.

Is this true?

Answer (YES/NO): NO